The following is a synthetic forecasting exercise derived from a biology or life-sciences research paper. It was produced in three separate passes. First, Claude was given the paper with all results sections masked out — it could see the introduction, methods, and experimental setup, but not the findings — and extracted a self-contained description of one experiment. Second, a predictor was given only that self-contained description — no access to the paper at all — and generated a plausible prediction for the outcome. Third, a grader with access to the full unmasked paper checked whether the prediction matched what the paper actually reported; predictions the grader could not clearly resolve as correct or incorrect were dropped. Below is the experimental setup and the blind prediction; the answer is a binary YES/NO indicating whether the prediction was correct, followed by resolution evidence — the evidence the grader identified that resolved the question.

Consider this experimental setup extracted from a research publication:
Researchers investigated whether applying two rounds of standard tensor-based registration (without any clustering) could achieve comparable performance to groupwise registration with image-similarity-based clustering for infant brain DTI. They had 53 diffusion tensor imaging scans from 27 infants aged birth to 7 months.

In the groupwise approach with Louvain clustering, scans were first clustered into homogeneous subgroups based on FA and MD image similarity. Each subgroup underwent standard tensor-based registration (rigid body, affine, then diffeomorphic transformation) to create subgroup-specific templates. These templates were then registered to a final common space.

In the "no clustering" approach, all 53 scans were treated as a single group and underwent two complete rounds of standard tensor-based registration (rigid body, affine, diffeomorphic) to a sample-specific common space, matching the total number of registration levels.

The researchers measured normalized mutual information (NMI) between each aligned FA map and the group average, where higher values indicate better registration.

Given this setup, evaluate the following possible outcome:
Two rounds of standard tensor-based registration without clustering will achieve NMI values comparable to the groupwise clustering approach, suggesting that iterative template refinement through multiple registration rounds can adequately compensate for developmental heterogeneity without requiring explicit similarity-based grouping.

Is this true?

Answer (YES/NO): NO